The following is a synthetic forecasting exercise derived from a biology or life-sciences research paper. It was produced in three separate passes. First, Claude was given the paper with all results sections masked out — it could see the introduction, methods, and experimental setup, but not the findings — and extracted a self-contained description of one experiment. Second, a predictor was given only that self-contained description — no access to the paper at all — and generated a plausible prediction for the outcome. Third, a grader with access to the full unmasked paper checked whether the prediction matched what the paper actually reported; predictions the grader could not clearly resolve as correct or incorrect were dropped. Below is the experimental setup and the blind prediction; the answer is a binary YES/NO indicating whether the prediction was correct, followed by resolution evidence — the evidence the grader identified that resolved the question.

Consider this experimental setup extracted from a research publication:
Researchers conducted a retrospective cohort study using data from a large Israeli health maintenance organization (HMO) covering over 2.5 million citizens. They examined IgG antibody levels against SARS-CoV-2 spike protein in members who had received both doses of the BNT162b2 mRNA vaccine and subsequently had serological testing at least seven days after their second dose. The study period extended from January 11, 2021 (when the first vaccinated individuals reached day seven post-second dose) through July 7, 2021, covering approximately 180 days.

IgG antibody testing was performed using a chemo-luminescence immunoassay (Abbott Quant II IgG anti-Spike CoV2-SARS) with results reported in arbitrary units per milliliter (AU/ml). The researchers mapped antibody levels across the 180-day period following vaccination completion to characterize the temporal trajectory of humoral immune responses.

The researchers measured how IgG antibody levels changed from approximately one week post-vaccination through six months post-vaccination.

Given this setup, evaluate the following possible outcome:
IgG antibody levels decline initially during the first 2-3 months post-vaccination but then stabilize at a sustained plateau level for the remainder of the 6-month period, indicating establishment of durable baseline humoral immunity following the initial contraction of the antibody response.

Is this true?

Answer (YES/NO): NO